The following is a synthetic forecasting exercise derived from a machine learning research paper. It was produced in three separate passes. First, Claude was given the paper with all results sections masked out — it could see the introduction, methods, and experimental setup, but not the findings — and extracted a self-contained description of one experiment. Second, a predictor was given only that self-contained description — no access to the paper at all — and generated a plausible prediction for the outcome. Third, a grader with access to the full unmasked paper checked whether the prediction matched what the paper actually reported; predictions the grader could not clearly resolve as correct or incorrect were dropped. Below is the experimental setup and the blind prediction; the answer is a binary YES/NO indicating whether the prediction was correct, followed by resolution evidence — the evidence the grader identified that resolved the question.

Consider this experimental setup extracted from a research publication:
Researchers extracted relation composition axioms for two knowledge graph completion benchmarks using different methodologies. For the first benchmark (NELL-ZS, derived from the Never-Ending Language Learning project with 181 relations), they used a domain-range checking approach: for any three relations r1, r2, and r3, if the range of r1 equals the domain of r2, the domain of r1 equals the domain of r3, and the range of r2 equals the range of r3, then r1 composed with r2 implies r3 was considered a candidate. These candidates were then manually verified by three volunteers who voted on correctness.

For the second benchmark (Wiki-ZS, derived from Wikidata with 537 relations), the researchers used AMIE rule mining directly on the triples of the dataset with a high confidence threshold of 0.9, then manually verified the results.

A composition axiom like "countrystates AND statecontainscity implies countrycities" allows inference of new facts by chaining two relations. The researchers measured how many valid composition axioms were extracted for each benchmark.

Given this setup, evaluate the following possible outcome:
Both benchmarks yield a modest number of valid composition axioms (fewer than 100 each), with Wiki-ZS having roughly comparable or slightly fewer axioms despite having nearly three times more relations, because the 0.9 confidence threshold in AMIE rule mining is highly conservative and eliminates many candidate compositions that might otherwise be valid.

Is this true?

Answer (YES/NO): NO